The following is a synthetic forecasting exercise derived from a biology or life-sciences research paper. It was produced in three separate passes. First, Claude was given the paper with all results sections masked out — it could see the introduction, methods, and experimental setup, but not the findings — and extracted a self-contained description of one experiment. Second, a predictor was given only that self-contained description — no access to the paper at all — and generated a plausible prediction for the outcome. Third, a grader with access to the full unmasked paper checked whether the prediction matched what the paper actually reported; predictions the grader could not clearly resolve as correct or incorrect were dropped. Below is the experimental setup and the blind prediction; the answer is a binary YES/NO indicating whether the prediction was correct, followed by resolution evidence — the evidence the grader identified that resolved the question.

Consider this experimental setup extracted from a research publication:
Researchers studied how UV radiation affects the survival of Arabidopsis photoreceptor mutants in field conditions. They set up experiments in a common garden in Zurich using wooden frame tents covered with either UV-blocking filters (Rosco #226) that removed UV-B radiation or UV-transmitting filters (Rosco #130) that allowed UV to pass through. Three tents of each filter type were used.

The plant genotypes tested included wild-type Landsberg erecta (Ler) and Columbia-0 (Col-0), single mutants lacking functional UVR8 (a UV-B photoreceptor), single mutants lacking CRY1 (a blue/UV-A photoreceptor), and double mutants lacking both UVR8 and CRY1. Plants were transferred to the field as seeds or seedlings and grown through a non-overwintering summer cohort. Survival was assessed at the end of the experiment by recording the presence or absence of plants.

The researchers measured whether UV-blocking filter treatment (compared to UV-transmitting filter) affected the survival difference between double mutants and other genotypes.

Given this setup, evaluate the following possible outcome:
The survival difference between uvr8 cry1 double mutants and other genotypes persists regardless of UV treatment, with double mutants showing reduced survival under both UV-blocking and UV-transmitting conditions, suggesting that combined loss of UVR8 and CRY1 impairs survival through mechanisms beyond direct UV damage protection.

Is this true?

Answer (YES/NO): NO